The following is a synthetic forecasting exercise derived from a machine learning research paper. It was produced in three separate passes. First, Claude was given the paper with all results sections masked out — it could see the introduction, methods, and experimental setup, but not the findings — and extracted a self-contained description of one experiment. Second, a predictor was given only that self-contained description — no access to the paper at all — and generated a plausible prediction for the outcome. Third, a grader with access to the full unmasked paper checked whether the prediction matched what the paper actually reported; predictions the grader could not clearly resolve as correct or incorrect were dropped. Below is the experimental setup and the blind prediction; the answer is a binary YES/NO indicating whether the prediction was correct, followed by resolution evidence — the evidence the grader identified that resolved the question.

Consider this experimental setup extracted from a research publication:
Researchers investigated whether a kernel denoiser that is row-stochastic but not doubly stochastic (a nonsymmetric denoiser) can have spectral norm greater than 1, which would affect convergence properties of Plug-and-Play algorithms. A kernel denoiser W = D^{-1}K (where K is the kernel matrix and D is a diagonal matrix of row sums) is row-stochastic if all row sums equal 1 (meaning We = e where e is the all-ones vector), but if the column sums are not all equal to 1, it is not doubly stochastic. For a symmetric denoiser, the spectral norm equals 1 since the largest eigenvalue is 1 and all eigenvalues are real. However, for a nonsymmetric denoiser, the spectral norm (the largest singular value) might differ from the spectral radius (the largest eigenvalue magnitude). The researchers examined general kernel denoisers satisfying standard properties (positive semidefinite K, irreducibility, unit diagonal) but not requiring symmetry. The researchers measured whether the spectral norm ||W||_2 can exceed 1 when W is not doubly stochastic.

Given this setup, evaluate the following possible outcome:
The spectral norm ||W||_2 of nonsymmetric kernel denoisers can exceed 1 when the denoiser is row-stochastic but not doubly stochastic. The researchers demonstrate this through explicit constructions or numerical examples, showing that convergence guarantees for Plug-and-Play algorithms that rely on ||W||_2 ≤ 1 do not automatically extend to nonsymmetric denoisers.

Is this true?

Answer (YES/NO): YES